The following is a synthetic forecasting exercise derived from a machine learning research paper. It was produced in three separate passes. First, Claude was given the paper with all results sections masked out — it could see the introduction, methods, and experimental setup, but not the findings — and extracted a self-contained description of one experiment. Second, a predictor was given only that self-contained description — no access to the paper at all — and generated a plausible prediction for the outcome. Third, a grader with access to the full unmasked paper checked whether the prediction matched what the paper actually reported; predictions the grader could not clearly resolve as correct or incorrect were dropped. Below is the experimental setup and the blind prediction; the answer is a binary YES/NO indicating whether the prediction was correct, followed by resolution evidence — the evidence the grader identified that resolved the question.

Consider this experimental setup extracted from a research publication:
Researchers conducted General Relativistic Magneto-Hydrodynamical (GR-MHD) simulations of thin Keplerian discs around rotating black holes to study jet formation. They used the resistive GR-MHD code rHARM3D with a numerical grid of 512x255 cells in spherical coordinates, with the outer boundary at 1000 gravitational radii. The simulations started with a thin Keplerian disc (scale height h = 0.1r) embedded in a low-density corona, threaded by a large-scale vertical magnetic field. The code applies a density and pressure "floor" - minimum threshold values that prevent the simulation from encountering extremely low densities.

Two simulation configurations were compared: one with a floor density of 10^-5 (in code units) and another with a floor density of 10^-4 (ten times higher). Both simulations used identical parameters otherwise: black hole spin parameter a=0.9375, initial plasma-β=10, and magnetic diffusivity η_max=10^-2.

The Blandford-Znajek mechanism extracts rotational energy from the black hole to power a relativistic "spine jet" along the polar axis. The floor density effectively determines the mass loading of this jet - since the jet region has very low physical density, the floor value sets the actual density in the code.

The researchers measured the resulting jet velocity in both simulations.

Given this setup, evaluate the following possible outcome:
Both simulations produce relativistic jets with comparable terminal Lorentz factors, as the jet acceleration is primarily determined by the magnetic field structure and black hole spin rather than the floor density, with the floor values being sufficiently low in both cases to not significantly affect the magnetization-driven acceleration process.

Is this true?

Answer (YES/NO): NO